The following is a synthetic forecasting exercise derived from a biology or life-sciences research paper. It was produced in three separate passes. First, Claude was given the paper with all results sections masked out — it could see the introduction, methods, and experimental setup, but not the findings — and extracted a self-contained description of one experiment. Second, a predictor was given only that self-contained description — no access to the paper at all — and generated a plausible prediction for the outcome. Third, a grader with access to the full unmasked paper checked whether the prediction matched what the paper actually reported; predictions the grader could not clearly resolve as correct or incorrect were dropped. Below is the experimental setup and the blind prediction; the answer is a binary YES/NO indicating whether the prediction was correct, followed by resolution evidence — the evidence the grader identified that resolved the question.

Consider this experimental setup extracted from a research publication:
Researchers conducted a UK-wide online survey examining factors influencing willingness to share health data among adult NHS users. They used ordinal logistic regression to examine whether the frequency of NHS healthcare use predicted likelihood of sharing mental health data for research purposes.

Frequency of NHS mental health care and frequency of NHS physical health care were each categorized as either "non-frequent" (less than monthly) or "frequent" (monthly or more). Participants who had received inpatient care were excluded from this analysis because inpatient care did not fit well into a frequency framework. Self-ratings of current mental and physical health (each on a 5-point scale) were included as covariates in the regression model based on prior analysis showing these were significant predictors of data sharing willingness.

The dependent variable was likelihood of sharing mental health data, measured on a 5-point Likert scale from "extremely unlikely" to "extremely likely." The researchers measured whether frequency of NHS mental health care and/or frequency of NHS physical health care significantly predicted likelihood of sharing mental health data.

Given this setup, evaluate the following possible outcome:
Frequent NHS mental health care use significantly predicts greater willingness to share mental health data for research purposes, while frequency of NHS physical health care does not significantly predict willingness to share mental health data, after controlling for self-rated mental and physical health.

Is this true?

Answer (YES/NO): NO